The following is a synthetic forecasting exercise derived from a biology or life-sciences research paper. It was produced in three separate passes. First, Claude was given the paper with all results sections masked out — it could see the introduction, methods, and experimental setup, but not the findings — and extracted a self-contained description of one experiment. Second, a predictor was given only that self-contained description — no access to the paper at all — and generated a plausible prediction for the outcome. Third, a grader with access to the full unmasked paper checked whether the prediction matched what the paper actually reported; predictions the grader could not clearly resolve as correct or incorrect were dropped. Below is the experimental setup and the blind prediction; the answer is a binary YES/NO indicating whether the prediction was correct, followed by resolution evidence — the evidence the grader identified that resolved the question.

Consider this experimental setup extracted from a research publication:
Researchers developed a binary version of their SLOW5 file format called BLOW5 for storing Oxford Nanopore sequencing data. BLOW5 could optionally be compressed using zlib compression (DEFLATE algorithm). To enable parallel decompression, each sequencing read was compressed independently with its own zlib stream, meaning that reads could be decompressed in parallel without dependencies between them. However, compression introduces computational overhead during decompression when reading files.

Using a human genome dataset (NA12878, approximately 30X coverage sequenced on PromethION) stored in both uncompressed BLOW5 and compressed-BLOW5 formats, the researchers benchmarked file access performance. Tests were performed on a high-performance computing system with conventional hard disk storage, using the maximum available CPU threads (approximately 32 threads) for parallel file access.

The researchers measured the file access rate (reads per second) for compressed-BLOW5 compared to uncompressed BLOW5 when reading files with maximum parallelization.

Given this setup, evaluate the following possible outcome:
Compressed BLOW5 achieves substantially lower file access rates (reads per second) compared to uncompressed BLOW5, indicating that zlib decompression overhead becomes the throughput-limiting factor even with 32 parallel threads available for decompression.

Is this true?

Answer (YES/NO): NO